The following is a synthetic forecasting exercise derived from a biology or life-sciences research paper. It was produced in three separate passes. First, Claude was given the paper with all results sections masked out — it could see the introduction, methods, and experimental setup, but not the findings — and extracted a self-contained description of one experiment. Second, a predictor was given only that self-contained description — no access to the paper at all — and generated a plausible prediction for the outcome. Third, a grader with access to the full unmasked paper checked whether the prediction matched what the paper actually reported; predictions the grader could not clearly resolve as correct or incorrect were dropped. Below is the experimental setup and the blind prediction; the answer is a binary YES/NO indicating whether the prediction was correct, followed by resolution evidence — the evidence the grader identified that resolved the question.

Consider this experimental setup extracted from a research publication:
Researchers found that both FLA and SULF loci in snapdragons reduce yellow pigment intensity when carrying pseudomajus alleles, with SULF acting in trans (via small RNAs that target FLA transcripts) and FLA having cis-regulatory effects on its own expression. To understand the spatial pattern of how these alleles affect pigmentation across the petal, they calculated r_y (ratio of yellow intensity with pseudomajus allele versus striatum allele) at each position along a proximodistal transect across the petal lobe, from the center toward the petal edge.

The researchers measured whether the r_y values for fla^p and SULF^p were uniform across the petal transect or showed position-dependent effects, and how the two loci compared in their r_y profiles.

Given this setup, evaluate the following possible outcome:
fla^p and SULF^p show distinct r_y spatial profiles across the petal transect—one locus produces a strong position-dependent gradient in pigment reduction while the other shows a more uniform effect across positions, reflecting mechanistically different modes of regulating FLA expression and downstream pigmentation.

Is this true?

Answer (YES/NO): NO